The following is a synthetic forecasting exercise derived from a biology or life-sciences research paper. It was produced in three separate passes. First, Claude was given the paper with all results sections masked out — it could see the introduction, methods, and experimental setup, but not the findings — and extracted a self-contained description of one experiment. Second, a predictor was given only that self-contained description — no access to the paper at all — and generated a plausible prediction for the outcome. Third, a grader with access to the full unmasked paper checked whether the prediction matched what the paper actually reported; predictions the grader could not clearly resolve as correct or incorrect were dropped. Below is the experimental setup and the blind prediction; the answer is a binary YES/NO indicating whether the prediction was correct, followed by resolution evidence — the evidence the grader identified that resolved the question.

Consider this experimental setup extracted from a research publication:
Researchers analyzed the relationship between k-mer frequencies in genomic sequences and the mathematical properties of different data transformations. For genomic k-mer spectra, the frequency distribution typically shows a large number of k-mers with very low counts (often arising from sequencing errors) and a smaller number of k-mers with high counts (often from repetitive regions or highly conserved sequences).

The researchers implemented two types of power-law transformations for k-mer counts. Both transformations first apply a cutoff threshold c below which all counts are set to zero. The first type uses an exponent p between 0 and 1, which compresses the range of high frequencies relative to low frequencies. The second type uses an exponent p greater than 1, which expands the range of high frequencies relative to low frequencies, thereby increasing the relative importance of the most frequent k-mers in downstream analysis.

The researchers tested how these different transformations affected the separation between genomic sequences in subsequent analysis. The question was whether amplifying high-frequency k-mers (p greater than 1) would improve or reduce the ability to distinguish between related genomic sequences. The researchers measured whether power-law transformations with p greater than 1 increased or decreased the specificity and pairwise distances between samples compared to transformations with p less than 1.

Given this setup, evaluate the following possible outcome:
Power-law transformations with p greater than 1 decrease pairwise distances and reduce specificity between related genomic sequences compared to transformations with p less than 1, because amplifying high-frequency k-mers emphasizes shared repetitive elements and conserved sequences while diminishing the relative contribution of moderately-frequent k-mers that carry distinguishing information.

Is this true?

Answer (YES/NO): NO